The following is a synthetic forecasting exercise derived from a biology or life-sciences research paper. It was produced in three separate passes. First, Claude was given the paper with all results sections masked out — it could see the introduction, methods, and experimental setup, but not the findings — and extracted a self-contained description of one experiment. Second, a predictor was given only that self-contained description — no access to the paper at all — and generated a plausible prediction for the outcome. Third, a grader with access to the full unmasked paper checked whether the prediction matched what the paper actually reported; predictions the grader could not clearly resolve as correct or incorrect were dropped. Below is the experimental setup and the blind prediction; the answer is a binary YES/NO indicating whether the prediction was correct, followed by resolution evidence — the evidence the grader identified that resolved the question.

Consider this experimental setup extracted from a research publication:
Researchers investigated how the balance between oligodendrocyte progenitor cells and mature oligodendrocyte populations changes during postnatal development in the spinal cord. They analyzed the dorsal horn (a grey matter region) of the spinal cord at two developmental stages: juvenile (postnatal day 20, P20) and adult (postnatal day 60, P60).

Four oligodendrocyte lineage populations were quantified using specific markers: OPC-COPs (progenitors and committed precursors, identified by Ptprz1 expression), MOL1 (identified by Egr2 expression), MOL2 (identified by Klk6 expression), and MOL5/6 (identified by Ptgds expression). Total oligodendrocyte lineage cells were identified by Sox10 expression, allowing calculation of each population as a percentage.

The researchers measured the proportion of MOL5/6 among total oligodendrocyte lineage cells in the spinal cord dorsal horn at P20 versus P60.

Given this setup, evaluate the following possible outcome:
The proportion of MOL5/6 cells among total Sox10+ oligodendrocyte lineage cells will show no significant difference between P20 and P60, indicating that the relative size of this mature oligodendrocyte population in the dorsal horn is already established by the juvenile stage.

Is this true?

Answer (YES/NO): NO